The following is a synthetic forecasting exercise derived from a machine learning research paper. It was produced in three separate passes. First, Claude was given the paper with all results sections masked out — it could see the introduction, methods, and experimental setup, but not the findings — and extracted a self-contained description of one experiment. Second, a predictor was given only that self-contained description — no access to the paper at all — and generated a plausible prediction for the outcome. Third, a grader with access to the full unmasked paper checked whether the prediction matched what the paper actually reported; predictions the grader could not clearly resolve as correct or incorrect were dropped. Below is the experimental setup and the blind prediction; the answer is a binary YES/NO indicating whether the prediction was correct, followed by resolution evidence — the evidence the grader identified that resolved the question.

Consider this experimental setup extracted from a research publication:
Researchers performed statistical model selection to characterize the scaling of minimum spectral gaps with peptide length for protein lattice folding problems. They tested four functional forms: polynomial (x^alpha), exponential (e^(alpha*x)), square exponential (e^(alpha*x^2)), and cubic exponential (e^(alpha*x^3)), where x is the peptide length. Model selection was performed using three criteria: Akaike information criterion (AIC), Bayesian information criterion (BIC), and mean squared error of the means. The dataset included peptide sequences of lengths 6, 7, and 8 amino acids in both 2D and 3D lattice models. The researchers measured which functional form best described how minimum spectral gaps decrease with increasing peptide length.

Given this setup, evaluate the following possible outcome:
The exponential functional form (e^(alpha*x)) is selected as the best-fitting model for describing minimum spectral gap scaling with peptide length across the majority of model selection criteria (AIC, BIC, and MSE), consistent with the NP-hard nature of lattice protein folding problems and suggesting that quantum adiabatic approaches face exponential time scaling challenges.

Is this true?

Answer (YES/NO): NO